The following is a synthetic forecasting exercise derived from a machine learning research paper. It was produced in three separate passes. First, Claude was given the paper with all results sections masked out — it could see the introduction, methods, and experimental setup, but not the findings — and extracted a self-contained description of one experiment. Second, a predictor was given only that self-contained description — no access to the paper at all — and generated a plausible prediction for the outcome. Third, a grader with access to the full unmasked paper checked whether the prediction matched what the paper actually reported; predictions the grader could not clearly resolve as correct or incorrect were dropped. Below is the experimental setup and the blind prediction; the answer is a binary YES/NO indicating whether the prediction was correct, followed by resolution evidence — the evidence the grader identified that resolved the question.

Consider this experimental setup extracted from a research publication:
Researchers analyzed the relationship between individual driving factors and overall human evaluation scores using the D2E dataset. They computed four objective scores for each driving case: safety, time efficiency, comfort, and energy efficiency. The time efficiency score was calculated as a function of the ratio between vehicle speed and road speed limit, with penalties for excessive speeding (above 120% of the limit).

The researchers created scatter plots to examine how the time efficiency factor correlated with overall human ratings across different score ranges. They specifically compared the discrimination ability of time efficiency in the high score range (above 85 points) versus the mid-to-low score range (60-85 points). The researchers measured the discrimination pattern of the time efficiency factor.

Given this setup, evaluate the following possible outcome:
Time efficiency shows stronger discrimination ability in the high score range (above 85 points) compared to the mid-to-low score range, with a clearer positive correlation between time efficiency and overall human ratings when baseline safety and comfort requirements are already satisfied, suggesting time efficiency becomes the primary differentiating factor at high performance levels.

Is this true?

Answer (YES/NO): NO